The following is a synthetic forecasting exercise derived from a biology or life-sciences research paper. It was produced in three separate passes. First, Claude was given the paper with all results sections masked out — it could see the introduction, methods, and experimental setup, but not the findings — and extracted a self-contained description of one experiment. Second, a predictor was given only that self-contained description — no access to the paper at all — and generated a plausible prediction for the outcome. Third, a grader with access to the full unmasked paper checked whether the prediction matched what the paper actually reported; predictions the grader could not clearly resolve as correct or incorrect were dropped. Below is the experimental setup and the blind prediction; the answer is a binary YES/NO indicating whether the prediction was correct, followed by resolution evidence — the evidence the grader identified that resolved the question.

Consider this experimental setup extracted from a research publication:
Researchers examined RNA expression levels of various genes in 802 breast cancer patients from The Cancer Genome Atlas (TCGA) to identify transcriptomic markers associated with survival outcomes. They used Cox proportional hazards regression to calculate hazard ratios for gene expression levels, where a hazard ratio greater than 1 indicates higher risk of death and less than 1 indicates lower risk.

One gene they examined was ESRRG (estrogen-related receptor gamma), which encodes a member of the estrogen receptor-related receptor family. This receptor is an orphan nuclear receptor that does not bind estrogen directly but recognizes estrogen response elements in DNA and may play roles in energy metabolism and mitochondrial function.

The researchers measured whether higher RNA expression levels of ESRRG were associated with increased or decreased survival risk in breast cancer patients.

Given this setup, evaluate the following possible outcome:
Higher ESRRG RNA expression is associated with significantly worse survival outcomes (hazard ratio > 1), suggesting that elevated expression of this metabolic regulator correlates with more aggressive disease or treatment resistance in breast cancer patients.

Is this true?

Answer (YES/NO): NO